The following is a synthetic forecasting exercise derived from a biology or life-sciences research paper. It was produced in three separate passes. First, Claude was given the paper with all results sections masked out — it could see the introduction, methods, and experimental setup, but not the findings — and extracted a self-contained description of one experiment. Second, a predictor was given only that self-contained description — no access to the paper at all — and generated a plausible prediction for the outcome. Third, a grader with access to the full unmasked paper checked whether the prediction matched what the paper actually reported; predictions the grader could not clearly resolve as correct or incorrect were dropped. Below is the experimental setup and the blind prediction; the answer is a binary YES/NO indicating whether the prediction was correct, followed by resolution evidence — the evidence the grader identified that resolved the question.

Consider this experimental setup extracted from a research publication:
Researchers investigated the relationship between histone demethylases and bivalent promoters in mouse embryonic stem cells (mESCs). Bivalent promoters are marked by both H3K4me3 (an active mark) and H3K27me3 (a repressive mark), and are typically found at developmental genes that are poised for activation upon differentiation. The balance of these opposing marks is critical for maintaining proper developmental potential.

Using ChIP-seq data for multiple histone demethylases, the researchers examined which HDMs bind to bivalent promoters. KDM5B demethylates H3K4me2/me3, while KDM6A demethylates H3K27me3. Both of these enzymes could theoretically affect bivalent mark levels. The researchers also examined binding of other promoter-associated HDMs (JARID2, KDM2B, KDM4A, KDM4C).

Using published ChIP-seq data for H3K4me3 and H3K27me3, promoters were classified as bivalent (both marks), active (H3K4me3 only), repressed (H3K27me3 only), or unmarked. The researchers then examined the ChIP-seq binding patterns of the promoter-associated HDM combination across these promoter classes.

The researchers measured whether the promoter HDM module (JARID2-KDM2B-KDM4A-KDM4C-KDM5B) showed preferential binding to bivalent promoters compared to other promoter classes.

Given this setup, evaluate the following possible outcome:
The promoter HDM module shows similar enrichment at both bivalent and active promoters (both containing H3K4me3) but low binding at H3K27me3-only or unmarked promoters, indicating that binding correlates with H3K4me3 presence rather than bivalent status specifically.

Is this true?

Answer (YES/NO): NO